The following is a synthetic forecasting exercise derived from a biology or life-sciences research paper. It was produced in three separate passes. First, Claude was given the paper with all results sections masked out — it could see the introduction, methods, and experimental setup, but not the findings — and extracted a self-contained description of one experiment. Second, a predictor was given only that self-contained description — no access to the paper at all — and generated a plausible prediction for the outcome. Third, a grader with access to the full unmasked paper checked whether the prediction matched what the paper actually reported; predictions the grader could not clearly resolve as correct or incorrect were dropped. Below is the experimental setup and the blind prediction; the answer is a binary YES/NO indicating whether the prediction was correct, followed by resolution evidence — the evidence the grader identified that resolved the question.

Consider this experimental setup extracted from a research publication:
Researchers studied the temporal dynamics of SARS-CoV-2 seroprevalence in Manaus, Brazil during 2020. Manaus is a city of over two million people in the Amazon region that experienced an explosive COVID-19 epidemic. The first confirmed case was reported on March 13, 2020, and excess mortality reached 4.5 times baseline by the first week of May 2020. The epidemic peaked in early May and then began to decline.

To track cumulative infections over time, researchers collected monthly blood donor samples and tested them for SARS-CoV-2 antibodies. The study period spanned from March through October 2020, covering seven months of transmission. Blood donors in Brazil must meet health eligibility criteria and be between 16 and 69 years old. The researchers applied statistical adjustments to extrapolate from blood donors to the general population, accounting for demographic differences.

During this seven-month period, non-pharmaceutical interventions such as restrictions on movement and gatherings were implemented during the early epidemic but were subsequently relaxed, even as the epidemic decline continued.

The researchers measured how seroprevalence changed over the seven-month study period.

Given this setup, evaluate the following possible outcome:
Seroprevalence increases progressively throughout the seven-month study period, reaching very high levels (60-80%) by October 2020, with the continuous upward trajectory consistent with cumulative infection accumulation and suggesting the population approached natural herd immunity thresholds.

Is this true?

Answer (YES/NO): NO